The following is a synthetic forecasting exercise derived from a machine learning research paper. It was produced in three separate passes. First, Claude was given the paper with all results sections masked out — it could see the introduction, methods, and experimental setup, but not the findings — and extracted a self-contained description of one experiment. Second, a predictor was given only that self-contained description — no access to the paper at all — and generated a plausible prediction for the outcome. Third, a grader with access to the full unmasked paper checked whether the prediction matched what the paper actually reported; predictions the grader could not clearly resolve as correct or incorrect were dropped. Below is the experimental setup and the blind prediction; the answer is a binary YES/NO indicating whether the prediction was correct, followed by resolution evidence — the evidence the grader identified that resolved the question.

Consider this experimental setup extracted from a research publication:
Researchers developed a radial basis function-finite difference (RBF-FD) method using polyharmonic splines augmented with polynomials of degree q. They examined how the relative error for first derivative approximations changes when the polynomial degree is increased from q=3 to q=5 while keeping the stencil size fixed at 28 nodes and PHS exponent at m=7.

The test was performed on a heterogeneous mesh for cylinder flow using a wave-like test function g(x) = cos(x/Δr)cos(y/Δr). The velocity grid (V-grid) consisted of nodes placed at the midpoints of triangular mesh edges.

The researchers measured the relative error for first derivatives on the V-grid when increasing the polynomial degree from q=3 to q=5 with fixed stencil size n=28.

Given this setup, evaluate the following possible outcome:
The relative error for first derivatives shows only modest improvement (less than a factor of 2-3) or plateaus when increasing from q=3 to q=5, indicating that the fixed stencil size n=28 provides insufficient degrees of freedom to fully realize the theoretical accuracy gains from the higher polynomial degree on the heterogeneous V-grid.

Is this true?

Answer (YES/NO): NO